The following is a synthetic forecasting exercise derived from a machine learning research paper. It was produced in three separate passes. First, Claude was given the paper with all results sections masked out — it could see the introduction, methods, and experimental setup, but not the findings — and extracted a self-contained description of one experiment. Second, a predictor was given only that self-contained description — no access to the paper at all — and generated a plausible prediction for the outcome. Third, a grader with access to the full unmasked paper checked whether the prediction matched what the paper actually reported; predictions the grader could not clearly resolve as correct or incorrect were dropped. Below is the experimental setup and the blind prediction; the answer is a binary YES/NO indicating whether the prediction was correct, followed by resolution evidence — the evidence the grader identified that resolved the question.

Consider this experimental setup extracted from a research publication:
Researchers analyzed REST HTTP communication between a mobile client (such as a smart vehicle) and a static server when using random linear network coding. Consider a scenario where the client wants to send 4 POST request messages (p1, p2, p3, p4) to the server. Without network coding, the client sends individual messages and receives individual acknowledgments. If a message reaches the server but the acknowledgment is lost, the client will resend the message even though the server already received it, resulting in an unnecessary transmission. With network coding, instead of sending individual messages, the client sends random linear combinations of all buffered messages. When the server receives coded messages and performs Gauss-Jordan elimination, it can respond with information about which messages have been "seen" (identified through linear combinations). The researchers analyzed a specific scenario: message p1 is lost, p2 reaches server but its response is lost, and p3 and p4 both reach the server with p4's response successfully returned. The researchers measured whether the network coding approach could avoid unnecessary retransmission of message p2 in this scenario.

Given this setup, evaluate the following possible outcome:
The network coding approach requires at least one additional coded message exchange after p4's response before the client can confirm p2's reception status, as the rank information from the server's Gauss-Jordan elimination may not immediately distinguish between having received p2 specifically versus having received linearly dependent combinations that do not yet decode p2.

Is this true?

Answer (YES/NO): NO